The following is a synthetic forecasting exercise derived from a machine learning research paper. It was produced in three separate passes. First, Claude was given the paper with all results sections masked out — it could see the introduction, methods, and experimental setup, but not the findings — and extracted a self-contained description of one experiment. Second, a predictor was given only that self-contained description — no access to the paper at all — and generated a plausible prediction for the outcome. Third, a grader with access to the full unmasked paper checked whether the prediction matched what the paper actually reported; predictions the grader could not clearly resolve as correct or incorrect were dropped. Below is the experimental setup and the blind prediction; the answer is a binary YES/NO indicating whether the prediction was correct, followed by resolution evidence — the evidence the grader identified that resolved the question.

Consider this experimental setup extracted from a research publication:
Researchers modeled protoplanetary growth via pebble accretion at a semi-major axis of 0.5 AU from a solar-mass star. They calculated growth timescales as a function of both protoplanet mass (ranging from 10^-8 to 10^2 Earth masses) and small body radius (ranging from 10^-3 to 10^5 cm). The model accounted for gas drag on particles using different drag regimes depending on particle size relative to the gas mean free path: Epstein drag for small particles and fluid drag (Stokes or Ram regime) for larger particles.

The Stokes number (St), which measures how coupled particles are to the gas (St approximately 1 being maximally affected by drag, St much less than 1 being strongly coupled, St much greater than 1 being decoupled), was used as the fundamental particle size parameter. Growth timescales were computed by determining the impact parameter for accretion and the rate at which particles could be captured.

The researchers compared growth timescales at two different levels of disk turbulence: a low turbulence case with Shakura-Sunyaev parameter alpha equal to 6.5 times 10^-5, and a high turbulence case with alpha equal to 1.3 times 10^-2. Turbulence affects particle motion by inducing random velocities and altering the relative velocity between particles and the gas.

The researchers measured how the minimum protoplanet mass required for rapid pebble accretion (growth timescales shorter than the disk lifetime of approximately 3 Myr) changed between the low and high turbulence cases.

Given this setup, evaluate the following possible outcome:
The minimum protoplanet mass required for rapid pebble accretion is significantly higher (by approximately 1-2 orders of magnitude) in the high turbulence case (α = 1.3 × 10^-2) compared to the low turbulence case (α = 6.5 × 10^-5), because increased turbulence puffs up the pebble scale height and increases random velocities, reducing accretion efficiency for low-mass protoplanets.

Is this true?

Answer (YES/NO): NO